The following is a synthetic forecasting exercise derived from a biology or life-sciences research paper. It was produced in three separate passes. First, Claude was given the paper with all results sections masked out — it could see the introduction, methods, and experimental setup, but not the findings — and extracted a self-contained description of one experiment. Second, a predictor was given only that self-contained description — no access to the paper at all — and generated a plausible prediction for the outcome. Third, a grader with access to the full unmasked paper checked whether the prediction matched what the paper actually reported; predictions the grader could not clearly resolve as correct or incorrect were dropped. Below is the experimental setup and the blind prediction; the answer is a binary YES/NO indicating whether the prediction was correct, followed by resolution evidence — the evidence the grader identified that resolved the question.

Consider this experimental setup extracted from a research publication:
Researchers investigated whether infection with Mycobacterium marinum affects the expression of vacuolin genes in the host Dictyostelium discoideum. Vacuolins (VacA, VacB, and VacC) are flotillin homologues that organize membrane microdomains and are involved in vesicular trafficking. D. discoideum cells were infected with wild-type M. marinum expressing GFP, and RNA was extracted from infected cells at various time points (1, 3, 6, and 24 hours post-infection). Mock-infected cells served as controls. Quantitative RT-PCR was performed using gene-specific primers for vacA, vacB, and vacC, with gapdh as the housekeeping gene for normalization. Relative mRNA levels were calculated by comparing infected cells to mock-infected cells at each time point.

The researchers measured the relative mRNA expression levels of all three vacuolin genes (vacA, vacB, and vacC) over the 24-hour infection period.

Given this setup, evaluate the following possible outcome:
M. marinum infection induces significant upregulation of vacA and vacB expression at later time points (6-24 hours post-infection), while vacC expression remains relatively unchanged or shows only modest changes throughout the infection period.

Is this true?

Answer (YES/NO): NO